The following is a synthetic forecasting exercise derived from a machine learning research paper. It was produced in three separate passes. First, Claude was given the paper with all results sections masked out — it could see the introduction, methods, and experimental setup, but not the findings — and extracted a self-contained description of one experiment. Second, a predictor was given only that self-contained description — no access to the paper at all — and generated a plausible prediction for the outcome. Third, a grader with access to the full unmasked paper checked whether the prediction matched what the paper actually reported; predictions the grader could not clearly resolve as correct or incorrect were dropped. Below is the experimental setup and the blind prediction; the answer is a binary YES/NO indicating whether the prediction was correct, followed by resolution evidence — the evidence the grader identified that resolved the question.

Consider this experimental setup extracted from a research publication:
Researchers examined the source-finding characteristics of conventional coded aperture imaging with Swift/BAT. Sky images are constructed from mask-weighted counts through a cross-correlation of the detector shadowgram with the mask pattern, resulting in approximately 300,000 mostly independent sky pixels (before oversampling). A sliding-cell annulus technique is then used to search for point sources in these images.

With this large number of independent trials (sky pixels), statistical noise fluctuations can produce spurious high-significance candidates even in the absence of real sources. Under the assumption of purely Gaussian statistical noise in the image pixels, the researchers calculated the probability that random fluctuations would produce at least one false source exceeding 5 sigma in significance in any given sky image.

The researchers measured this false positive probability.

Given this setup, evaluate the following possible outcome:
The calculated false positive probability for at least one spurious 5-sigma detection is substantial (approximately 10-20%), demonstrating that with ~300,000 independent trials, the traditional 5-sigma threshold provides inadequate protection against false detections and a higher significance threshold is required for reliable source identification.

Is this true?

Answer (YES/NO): YES